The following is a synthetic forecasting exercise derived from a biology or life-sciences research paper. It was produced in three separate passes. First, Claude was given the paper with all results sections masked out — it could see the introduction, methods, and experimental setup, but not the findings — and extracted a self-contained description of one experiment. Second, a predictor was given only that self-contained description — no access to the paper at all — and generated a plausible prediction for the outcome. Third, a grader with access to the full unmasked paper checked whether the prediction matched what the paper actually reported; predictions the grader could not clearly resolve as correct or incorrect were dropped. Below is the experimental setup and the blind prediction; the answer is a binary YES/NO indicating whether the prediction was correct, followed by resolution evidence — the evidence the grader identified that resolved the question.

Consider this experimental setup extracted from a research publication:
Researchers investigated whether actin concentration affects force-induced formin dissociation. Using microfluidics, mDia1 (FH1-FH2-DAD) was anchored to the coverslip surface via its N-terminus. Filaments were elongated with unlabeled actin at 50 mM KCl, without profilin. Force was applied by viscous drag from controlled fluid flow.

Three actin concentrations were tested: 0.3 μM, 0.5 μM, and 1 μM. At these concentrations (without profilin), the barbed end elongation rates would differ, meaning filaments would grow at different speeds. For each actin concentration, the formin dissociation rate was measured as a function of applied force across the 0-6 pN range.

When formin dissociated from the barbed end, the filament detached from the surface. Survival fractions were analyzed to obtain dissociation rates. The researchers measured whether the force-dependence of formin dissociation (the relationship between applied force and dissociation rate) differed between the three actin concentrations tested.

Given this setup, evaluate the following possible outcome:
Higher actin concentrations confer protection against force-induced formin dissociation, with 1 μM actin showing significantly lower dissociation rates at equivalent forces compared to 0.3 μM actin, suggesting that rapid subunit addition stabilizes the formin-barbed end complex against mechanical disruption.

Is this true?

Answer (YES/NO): NO